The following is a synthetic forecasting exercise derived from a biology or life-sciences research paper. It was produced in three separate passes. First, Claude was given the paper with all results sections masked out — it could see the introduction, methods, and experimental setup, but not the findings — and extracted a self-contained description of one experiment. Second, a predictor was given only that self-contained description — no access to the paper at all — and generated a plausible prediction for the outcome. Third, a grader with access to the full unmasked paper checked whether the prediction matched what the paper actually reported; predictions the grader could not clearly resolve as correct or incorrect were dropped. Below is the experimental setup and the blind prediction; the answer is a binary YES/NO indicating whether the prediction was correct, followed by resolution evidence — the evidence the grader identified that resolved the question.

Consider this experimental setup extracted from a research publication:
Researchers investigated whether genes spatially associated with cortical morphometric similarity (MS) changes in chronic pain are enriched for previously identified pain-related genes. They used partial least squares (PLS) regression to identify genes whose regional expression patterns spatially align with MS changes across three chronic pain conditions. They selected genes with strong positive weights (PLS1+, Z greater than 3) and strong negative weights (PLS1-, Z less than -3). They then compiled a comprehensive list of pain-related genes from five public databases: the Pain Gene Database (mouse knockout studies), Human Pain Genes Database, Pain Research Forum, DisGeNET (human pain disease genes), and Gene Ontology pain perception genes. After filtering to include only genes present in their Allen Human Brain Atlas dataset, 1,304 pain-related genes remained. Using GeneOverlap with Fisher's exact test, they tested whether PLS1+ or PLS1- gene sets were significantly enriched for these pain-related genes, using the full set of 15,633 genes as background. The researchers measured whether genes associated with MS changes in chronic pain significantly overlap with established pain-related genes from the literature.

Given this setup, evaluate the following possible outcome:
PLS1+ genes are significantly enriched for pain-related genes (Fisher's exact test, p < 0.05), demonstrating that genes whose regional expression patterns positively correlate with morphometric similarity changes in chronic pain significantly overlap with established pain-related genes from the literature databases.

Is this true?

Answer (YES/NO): YES